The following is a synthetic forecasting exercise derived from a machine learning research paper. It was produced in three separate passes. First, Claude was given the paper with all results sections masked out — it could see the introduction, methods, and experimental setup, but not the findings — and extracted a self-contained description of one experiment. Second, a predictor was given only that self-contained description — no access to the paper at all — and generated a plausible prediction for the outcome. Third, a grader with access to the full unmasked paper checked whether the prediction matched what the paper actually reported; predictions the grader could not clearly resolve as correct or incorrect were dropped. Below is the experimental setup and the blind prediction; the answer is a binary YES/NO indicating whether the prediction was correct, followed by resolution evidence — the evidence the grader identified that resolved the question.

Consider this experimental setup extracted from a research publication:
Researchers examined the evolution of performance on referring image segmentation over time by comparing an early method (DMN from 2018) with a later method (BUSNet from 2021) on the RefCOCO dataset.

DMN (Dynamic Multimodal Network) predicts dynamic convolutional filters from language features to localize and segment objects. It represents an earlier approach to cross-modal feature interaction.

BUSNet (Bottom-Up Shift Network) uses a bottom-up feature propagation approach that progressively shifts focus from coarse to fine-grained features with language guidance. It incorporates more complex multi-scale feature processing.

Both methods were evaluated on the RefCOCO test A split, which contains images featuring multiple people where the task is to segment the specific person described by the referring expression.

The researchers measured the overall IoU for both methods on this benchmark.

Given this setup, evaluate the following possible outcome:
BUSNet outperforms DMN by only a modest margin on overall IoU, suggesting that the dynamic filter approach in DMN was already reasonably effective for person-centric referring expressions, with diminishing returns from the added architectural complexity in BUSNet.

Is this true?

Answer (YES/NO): NO